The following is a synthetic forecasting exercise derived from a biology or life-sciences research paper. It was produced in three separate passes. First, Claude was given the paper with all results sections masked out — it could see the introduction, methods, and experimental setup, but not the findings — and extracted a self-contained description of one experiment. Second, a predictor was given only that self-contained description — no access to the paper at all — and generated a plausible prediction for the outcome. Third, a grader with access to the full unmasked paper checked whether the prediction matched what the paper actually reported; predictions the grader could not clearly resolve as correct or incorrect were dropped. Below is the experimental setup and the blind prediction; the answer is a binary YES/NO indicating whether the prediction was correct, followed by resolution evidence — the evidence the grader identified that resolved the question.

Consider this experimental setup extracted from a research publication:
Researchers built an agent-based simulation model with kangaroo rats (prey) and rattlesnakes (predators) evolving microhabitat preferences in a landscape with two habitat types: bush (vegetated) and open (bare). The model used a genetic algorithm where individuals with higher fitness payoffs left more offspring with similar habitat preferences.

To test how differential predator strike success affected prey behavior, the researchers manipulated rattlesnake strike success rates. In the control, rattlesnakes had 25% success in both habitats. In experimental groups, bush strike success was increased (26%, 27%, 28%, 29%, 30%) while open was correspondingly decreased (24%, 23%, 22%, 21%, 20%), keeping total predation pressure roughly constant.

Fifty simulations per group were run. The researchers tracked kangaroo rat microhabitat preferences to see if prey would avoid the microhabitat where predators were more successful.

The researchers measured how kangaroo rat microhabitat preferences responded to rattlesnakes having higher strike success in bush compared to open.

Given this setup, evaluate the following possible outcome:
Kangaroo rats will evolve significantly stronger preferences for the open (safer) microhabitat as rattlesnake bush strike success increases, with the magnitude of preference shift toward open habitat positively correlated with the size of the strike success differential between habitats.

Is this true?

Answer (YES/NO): YES